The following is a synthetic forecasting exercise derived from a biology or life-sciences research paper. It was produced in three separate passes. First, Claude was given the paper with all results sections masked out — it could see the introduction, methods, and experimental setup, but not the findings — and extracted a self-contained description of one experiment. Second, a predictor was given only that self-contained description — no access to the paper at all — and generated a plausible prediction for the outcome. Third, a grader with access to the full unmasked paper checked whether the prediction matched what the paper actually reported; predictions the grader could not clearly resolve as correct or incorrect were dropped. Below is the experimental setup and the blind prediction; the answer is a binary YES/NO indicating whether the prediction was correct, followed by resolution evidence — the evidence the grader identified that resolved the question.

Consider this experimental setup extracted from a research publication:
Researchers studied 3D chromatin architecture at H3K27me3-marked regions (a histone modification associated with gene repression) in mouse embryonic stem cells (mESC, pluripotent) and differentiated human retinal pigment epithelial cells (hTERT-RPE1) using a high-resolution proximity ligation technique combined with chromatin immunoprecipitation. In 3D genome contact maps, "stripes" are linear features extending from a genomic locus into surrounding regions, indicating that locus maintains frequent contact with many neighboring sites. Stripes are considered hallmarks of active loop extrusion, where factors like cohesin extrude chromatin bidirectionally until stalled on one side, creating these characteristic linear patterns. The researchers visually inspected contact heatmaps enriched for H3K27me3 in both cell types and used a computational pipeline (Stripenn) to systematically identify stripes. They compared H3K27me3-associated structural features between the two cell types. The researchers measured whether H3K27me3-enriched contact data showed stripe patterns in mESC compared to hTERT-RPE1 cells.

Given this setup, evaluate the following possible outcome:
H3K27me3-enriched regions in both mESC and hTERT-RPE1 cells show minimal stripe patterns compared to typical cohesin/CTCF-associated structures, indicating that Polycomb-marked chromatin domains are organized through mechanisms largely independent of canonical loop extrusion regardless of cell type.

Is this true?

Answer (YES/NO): NO